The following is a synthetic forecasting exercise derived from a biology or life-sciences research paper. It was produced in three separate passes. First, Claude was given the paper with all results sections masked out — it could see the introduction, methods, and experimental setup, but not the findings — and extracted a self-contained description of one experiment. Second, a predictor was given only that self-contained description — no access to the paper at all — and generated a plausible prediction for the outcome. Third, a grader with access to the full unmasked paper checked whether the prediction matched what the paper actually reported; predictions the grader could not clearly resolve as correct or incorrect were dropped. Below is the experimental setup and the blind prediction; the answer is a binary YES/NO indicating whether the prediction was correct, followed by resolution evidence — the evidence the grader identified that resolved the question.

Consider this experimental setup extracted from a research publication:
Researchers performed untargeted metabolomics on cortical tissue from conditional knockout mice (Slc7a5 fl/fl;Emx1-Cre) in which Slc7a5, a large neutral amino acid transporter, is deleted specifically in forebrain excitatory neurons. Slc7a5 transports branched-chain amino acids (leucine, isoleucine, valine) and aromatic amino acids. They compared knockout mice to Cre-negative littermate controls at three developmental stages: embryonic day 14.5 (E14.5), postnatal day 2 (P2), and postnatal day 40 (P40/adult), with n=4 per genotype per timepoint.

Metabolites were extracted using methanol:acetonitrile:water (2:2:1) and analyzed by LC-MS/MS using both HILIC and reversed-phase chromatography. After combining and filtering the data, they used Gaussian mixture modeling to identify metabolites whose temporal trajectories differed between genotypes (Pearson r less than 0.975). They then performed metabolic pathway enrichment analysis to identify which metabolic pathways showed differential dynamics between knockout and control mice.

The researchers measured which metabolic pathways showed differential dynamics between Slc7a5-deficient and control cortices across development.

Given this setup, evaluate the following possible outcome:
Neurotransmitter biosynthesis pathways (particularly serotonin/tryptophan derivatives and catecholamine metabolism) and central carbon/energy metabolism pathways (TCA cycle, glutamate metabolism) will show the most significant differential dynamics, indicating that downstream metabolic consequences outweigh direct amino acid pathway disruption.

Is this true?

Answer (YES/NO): NO